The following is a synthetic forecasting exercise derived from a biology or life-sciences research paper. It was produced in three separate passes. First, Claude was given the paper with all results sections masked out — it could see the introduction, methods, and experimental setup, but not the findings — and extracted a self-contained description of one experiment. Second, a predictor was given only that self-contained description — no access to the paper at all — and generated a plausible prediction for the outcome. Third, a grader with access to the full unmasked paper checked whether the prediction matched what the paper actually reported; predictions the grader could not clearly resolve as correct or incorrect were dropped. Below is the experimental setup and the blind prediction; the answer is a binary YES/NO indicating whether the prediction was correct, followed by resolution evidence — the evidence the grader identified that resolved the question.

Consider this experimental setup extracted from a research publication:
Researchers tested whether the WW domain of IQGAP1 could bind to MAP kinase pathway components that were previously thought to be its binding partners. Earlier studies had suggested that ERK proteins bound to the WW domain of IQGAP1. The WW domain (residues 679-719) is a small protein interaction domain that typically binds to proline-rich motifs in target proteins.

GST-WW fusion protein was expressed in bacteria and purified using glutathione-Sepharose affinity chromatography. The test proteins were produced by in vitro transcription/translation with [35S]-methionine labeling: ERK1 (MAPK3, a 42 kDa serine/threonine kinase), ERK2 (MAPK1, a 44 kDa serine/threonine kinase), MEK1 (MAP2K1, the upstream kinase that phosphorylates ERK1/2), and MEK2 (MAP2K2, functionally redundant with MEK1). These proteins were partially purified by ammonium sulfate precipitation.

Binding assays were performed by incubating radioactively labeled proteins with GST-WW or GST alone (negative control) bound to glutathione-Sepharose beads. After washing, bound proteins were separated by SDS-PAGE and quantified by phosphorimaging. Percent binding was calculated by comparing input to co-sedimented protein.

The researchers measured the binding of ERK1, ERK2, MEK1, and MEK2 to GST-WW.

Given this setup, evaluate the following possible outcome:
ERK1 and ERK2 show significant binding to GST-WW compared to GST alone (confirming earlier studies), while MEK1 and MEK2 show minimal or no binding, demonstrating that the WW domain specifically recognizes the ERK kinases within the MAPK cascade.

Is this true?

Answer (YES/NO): NO